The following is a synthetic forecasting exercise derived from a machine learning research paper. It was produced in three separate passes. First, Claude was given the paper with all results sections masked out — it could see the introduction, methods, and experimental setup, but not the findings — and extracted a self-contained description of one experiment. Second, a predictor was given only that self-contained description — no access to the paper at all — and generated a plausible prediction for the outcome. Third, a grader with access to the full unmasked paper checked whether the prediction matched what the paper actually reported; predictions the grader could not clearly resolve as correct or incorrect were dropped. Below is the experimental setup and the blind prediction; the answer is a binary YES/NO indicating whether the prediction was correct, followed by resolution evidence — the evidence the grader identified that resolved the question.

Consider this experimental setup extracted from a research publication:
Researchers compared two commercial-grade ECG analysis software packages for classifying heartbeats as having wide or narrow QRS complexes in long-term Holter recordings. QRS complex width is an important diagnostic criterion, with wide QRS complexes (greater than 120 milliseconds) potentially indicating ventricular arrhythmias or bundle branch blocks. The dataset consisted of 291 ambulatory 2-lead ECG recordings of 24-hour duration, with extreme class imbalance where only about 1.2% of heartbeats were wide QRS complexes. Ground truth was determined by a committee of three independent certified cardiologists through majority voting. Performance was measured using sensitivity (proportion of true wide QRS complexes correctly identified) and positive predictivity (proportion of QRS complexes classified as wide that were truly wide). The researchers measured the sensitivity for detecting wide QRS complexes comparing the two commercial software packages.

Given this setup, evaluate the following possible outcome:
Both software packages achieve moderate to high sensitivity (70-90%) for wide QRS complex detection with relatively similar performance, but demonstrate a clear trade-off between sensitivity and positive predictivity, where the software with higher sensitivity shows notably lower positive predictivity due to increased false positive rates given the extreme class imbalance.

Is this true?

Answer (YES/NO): NO